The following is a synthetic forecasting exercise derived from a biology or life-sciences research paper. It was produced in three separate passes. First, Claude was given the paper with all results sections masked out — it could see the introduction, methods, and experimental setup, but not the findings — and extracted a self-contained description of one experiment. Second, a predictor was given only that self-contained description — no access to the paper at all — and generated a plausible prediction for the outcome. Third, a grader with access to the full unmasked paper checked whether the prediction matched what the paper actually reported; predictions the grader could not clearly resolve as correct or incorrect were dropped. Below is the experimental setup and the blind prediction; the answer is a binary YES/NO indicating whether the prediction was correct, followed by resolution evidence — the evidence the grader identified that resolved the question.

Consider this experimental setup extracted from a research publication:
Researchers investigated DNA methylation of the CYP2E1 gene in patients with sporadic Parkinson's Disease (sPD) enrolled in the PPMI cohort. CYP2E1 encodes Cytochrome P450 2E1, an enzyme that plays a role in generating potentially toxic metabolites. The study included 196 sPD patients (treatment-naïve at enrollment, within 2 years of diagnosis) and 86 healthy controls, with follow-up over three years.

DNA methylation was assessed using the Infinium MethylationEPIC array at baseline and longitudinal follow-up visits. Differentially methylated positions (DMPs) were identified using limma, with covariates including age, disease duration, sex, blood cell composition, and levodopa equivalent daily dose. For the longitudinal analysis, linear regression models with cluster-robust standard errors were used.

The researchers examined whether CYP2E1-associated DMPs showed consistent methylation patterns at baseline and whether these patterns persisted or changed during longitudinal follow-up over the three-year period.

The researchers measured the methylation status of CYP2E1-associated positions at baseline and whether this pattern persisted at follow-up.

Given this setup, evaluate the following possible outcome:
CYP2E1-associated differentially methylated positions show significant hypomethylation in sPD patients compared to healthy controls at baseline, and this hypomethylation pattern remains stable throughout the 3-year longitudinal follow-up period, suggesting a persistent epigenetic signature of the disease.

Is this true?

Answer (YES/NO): NO